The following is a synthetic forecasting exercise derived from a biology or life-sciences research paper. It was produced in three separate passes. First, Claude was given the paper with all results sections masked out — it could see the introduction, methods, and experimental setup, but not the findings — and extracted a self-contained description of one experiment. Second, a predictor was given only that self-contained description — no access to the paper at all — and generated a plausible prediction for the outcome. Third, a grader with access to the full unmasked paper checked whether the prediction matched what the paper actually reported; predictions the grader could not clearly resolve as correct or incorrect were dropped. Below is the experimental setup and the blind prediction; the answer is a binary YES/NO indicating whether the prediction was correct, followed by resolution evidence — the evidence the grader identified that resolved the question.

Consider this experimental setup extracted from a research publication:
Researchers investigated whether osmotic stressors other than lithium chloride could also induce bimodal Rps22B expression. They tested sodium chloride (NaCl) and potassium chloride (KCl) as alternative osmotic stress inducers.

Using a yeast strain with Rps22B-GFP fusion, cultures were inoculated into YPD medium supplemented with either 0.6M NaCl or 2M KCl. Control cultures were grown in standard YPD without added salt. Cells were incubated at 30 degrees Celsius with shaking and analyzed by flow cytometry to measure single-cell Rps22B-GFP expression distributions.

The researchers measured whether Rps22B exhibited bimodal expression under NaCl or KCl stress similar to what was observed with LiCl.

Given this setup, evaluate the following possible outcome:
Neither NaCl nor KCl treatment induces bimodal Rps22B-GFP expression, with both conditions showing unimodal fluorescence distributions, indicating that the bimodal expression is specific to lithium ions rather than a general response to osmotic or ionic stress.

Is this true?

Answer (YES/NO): NO